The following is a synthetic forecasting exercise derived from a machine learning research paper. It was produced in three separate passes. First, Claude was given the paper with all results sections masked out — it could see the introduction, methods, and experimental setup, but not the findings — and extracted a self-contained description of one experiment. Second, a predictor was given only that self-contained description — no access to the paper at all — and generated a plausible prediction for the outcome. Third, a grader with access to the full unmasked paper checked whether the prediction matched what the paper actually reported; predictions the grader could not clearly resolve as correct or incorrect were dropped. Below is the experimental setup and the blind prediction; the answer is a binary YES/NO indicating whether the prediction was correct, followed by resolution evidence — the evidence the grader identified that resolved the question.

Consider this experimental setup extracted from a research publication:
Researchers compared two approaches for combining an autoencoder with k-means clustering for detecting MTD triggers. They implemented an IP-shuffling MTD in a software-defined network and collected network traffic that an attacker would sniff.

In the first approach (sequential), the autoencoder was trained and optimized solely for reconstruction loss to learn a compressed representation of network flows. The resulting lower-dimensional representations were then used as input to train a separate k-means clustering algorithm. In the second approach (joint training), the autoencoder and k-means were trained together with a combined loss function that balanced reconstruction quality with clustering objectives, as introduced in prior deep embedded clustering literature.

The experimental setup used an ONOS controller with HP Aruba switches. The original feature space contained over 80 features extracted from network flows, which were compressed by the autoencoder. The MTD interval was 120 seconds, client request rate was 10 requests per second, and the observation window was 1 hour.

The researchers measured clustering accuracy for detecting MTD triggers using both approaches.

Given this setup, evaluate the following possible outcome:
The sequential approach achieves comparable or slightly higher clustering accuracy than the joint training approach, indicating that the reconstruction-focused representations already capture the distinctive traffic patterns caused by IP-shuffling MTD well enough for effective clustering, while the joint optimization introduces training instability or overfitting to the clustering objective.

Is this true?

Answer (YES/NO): NO